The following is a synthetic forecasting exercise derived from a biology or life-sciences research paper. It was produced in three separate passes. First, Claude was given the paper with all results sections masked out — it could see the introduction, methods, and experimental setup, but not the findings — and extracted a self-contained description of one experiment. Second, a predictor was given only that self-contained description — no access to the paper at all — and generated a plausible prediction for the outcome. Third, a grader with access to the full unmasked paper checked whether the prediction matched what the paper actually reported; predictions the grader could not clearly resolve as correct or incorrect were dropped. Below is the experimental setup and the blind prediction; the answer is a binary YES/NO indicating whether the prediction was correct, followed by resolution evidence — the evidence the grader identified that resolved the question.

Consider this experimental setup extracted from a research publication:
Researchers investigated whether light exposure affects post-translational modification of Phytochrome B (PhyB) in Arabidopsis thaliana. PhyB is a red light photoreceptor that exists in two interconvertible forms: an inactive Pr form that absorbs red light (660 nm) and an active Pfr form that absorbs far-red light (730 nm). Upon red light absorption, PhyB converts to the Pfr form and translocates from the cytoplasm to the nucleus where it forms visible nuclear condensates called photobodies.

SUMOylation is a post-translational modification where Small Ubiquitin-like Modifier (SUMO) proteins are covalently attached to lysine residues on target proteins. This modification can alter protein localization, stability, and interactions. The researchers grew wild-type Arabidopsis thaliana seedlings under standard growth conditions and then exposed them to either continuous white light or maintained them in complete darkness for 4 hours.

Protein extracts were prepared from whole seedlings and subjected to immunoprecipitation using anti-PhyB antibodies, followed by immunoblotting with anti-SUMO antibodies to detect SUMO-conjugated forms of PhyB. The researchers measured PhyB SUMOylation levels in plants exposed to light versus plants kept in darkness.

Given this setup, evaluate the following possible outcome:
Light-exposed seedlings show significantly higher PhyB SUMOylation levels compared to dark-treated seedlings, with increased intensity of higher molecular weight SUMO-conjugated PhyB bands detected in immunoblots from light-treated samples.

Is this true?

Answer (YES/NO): YES